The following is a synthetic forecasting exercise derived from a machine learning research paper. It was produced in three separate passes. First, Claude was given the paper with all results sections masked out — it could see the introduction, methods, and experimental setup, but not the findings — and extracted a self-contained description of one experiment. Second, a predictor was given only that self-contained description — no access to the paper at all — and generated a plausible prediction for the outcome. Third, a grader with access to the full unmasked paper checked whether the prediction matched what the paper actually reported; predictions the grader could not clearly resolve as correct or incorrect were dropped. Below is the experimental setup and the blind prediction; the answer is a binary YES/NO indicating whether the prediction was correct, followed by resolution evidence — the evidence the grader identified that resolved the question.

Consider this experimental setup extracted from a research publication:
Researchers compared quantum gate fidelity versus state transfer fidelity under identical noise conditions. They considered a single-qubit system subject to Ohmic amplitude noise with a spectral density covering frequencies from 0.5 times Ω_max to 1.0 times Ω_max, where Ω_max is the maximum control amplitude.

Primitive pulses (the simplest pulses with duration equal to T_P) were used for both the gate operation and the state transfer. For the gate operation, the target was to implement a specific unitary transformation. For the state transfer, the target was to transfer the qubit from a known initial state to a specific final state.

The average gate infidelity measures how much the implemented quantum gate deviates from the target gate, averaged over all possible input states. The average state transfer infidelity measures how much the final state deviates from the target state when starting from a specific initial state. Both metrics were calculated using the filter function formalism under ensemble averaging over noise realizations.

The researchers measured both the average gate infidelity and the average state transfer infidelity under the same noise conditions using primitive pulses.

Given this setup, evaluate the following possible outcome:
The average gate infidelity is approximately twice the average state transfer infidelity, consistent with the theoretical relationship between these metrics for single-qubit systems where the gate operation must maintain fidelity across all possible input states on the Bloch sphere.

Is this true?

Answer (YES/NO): NO